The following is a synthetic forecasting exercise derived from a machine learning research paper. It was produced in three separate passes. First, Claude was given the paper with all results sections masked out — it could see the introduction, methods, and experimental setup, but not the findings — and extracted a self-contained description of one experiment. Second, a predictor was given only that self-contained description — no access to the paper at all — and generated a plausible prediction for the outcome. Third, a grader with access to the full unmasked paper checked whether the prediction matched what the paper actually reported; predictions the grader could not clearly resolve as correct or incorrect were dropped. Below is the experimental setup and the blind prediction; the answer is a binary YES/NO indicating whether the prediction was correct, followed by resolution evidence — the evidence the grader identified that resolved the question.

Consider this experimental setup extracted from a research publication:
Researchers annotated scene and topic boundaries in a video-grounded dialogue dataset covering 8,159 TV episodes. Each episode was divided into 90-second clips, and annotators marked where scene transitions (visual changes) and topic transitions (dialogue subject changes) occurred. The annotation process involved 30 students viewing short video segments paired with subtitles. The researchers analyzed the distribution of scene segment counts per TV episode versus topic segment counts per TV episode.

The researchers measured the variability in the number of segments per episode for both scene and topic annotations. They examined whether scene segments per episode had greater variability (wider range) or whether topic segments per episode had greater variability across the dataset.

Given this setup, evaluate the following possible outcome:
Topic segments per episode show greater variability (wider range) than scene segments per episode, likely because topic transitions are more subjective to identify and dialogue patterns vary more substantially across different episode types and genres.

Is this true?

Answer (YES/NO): YES